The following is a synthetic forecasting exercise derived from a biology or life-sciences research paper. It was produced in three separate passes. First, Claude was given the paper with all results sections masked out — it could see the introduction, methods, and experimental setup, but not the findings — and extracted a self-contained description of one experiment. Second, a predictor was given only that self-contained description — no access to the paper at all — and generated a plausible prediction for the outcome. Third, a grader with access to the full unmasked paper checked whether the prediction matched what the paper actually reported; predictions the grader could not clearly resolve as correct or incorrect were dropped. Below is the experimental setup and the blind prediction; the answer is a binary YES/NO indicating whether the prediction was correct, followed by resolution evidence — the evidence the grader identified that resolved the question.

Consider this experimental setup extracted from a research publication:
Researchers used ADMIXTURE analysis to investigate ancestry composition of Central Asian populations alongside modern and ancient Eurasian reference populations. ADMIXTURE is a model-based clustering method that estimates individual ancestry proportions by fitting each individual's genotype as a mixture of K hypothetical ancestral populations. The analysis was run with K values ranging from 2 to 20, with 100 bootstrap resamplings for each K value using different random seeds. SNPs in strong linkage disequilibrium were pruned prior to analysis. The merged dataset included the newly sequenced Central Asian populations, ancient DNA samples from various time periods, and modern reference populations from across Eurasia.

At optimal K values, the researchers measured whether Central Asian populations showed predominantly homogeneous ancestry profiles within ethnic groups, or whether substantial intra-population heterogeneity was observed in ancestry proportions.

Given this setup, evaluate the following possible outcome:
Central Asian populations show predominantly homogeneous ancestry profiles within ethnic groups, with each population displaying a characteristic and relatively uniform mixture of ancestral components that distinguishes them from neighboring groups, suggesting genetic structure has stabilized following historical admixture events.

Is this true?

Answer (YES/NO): YES